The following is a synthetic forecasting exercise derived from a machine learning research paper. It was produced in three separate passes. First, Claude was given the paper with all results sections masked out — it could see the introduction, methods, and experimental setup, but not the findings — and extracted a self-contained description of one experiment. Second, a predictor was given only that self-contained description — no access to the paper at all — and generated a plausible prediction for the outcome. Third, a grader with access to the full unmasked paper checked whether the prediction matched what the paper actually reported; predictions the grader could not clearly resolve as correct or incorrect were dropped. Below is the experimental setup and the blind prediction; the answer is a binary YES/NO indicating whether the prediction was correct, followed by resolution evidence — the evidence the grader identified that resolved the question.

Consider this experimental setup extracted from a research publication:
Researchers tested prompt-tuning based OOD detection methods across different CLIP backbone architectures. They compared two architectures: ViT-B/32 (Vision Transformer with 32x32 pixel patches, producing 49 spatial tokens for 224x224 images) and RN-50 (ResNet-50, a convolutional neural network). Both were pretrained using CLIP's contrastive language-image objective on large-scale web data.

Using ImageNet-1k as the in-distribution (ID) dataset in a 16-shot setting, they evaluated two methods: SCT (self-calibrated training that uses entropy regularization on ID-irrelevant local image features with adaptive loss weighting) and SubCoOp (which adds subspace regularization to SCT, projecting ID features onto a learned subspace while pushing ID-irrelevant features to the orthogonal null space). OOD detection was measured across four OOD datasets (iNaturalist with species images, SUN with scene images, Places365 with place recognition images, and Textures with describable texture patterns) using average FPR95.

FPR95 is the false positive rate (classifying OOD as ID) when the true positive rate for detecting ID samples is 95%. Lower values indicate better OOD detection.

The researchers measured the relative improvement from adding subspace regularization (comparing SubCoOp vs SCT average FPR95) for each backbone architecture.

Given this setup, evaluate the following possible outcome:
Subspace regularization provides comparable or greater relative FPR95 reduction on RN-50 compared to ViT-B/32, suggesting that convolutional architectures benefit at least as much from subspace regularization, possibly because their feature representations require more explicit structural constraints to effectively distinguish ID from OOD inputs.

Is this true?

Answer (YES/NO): NO